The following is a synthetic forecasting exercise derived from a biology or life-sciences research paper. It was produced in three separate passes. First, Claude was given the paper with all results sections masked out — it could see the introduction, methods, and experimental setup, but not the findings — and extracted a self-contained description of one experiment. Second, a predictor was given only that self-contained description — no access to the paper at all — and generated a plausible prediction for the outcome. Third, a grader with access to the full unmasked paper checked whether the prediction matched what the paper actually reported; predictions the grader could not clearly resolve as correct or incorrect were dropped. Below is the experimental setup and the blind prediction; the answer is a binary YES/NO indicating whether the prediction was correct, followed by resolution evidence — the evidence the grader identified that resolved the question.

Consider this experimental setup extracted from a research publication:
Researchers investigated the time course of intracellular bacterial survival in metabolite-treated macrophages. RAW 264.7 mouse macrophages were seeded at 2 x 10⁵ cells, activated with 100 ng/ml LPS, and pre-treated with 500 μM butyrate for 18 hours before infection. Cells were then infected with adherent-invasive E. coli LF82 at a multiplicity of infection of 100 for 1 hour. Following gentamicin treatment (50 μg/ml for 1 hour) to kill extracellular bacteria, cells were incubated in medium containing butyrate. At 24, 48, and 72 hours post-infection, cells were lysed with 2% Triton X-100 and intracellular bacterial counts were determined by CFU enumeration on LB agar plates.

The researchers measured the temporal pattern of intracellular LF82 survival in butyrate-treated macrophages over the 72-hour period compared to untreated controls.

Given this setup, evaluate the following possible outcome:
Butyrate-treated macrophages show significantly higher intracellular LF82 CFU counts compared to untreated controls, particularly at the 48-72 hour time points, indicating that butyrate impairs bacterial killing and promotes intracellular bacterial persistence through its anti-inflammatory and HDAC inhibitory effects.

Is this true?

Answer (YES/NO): NO